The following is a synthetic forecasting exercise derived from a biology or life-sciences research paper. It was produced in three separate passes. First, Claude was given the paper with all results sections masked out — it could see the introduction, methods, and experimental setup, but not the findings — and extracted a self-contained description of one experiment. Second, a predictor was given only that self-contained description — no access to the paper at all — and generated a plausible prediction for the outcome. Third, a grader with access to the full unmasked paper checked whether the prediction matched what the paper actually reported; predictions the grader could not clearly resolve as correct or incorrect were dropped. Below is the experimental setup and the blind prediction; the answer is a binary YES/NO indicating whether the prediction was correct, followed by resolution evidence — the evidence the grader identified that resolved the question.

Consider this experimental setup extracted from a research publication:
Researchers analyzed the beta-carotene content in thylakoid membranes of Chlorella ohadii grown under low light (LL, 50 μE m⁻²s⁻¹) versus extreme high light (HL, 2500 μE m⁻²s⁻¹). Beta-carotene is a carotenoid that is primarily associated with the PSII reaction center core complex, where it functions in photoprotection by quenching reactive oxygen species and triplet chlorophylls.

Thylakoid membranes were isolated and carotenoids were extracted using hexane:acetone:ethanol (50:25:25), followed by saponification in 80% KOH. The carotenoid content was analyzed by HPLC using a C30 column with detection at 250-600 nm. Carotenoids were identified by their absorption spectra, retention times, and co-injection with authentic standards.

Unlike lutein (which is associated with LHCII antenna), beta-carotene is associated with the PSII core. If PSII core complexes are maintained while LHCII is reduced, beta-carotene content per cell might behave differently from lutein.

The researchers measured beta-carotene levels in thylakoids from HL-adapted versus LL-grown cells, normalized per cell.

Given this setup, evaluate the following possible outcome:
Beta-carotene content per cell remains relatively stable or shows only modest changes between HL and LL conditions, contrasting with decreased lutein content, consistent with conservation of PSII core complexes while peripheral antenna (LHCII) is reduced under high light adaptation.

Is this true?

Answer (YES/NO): NO